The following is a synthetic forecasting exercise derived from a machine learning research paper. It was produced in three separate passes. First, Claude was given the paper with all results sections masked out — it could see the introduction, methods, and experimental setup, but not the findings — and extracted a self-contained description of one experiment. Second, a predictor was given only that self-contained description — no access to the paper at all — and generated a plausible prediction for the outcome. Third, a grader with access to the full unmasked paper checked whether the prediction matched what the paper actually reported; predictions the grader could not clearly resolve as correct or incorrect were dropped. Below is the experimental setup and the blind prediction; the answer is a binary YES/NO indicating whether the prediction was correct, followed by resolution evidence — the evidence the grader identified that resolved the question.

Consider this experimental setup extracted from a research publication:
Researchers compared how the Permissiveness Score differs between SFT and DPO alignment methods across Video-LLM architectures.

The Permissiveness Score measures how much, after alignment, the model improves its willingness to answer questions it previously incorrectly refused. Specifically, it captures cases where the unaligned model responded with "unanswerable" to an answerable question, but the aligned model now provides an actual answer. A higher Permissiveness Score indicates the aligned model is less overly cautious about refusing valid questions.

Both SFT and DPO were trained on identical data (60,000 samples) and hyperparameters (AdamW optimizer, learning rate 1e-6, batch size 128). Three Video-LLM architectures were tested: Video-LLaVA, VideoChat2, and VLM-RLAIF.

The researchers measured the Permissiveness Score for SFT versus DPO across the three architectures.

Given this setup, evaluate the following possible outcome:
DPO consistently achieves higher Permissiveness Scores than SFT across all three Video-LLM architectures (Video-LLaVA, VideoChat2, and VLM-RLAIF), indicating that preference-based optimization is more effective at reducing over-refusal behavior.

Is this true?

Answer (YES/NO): YES